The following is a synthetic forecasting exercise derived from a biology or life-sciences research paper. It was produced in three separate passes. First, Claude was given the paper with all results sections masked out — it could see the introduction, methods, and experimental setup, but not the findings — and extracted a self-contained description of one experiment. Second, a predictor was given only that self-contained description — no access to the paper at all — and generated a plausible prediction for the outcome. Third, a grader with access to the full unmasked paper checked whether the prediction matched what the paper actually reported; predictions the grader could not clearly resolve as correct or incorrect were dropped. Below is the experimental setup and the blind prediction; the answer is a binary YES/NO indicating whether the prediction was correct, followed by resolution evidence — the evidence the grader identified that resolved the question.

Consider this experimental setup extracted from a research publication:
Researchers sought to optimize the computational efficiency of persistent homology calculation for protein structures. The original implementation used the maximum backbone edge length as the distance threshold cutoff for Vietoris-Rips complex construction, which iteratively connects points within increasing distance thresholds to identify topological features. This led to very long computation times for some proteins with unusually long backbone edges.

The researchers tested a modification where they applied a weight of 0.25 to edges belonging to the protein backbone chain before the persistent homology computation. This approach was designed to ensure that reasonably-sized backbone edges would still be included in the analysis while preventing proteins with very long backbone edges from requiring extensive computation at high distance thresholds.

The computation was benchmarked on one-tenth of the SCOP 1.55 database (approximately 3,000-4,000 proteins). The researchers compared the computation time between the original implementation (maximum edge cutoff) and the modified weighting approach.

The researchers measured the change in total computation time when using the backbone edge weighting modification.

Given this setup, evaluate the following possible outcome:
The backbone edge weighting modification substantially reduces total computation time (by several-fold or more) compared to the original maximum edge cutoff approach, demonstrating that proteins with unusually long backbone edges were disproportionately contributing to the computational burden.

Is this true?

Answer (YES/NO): YES